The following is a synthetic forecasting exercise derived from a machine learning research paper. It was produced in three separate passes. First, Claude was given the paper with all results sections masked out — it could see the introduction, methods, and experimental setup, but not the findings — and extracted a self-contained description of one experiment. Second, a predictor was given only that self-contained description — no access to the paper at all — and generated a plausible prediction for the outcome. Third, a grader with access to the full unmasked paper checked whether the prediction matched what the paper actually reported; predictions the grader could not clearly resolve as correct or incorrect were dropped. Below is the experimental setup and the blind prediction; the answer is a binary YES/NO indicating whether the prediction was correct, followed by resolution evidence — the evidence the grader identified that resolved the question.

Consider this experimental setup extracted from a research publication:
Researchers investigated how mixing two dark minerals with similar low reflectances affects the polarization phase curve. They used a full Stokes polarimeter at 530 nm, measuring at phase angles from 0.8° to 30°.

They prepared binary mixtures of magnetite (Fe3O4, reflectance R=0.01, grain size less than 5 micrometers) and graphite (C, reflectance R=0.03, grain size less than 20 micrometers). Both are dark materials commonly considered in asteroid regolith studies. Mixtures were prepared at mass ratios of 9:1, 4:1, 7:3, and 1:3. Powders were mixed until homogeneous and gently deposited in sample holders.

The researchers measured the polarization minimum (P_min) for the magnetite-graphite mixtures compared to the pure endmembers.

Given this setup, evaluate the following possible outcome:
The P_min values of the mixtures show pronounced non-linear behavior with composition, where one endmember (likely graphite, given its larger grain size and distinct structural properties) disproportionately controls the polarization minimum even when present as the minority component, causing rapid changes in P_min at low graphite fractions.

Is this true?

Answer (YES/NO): NO